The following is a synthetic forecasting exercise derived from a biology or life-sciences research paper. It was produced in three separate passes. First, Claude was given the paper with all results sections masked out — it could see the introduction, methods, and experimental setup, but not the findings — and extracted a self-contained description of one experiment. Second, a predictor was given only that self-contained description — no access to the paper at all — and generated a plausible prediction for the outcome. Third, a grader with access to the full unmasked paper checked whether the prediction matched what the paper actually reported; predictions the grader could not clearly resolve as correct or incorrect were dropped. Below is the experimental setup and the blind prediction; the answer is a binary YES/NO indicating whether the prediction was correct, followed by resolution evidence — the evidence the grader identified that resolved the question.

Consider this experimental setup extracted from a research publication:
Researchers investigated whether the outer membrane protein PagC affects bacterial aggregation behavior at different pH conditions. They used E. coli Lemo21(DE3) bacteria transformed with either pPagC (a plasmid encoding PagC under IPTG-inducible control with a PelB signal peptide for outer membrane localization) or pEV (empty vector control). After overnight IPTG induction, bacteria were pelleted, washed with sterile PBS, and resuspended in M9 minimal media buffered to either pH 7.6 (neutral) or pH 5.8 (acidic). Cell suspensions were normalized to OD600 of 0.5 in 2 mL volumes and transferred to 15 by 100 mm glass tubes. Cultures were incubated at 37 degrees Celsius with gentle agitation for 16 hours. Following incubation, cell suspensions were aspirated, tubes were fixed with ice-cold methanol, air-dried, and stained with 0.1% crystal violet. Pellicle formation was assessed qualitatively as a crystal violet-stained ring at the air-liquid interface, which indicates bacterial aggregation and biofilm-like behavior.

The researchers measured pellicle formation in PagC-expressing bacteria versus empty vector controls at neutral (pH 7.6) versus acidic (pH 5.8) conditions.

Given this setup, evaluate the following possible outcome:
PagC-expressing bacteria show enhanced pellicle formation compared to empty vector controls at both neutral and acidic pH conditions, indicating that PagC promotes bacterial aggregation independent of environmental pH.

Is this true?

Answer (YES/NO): NO